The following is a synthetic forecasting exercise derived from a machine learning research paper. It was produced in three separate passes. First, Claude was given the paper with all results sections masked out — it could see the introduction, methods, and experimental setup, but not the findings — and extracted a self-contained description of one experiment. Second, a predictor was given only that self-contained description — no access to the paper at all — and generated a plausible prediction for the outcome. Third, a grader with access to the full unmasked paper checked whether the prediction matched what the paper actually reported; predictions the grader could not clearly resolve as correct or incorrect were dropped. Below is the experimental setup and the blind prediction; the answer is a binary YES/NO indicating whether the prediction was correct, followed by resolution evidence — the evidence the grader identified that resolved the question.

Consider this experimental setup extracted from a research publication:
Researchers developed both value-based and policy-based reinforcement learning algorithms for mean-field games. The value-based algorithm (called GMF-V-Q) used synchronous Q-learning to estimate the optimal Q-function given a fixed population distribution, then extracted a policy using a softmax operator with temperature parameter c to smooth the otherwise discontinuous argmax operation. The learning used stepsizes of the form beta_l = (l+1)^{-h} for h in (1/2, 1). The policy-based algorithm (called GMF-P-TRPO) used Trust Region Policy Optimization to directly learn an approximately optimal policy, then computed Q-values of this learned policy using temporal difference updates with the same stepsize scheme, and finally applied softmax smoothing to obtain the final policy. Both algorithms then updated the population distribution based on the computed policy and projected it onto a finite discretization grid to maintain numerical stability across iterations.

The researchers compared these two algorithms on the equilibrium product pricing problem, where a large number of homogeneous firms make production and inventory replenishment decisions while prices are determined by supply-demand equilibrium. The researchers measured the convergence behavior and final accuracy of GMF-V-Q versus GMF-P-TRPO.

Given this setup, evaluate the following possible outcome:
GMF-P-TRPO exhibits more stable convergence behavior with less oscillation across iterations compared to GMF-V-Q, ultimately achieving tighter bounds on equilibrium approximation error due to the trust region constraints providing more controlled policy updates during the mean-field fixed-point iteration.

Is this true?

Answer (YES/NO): NO